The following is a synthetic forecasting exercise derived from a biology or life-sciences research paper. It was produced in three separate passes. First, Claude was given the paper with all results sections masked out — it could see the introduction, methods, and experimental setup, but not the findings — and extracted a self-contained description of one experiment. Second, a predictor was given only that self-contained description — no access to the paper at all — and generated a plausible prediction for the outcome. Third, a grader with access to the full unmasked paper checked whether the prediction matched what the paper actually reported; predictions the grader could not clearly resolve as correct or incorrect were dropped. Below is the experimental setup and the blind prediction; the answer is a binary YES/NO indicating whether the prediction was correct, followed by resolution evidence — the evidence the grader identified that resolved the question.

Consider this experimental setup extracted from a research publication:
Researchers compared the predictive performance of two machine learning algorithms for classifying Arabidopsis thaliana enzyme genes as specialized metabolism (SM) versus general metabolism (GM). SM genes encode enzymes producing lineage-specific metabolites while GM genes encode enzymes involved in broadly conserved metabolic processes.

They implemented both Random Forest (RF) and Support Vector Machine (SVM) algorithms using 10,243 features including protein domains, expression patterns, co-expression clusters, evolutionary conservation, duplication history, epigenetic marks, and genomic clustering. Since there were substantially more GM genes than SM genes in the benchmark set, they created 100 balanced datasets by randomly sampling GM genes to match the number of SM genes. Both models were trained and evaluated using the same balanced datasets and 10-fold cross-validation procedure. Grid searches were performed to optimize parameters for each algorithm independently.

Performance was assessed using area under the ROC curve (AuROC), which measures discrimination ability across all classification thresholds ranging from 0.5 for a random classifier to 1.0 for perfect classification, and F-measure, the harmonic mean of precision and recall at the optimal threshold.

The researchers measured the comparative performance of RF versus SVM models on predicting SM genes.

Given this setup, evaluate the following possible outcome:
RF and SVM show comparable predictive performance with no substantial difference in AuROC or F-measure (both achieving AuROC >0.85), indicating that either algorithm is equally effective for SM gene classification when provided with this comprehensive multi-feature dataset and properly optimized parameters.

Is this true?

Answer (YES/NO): NO